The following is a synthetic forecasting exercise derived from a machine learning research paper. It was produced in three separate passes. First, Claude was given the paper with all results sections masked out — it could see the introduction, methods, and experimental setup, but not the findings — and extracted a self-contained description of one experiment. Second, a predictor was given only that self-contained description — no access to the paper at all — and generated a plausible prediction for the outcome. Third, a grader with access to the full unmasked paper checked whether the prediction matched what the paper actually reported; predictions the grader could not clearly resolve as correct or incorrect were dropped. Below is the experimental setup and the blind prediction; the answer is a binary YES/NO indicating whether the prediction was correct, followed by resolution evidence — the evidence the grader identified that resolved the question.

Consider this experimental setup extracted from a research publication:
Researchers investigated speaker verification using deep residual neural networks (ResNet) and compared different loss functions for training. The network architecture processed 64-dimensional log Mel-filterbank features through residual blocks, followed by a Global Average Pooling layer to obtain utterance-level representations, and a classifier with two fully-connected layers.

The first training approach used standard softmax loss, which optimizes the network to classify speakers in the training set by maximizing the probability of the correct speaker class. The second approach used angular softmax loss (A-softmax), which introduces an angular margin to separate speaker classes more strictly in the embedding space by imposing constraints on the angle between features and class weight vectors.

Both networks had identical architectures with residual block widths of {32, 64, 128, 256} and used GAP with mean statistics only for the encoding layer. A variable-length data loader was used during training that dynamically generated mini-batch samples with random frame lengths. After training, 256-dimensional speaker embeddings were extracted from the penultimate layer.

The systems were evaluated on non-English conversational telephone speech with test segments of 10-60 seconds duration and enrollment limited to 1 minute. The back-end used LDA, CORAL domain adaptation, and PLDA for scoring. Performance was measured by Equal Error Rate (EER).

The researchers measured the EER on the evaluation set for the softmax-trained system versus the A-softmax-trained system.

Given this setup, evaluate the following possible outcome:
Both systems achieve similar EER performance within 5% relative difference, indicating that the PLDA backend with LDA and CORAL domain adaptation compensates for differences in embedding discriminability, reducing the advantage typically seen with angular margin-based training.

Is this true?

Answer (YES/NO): NO